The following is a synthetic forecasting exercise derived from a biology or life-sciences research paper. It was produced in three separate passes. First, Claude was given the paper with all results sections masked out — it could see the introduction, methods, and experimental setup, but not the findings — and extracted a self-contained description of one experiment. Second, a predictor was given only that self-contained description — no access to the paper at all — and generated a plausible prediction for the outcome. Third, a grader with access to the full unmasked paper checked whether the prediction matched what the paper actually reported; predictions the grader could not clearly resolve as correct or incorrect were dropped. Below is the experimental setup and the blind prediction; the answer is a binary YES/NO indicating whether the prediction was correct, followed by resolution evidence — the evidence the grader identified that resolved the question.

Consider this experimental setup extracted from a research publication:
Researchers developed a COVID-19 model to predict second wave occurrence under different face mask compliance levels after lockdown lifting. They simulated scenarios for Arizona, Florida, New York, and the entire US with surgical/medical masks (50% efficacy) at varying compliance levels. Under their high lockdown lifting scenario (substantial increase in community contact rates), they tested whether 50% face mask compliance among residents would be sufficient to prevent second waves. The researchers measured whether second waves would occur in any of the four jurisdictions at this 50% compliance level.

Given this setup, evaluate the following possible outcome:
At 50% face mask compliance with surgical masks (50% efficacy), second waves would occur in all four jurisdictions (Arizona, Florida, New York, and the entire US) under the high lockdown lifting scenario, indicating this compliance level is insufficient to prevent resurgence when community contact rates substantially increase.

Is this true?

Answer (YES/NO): NO